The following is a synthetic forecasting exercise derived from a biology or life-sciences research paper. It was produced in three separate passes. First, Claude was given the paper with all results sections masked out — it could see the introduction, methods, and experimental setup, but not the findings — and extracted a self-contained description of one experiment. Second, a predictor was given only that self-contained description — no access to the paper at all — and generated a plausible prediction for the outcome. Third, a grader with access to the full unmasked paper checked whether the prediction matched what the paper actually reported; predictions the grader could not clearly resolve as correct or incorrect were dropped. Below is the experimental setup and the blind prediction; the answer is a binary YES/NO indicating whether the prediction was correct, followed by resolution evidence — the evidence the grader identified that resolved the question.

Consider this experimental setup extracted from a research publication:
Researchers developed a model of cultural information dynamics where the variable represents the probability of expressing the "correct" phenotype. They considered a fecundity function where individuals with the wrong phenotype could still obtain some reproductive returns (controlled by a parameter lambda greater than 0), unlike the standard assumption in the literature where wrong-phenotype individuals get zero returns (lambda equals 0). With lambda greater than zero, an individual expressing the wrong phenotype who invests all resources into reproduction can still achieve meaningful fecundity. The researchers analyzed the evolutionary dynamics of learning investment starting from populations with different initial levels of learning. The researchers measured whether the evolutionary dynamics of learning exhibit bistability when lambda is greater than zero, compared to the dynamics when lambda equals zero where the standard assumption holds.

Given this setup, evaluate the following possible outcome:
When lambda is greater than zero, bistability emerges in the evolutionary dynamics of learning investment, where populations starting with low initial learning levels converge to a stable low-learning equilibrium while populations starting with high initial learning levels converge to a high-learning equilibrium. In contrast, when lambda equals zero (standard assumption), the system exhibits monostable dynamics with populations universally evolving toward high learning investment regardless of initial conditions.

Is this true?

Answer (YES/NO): YES